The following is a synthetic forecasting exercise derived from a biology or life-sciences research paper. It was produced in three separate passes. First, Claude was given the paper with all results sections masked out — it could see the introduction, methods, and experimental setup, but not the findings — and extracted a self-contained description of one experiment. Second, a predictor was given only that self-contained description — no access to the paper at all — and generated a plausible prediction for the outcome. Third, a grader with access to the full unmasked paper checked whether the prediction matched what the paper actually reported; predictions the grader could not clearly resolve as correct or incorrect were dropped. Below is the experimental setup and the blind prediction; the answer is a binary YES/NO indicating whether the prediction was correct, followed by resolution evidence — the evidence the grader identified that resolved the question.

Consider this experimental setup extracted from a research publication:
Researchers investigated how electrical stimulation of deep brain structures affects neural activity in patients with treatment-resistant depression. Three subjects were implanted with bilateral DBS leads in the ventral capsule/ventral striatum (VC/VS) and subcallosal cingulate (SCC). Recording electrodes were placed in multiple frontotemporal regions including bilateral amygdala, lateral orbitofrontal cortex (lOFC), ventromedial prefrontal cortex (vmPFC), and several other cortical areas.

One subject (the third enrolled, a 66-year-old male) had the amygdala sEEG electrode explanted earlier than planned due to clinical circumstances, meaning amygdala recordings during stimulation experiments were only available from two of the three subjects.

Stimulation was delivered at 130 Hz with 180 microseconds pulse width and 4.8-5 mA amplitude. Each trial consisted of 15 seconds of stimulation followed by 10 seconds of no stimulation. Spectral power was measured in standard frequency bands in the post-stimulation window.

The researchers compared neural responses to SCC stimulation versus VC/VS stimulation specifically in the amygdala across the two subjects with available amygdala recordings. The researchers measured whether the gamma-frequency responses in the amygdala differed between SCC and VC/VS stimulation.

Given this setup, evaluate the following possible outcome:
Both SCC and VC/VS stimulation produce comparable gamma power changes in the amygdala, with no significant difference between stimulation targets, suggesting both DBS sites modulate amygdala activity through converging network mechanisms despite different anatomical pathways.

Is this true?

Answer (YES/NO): NO